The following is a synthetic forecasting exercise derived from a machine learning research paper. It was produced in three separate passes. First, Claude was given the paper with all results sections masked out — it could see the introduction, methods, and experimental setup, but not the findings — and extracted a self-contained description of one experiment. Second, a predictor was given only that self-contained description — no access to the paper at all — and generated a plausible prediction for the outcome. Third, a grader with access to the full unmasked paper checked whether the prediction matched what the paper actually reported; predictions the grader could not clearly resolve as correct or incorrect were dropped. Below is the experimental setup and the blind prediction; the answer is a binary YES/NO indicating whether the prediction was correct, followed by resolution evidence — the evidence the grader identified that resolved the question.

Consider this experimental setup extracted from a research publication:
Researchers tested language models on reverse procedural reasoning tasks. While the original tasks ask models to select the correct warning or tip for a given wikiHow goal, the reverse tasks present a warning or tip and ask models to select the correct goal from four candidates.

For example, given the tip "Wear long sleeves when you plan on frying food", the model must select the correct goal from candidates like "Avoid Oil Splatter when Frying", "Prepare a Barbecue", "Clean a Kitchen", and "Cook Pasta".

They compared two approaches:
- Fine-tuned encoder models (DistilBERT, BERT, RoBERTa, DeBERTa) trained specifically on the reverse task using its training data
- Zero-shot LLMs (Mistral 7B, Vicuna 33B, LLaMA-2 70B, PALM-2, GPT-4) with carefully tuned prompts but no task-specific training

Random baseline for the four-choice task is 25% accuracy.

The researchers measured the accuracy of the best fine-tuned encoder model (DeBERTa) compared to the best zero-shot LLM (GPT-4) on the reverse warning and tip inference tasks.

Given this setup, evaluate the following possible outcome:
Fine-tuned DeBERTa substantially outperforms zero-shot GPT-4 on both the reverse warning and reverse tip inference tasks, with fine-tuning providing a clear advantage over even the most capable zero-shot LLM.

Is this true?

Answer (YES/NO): NO